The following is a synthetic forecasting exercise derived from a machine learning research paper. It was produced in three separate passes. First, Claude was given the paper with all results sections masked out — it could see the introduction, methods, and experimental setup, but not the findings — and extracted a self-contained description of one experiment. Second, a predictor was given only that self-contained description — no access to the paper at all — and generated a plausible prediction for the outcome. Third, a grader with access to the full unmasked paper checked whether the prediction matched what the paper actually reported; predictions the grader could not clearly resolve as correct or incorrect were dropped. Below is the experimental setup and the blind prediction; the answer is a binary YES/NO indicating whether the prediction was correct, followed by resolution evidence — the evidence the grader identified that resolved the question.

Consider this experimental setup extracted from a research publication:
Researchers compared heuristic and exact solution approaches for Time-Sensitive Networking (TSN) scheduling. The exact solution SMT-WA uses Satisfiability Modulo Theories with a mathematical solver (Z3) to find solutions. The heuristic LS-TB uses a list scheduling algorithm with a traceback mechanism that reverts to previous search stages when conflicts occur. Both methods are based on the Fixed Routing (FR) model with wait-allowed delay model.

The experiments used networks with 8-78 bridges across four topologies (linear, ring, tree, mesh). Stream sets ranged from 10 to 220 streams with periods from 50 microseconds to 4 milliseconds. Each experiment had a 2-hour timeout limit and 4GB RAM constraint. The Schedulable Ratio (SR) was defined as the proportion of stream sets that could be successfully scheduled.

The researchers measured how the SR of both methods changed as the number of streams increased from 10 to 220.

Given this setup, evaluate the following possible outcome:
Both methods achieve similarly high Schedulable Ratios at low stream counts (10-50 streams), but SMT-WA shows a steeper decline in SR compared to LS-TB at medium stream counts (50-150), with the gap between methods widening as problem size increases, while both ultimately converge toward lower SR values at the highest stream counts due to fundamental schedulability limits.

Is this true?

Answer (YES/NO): NO